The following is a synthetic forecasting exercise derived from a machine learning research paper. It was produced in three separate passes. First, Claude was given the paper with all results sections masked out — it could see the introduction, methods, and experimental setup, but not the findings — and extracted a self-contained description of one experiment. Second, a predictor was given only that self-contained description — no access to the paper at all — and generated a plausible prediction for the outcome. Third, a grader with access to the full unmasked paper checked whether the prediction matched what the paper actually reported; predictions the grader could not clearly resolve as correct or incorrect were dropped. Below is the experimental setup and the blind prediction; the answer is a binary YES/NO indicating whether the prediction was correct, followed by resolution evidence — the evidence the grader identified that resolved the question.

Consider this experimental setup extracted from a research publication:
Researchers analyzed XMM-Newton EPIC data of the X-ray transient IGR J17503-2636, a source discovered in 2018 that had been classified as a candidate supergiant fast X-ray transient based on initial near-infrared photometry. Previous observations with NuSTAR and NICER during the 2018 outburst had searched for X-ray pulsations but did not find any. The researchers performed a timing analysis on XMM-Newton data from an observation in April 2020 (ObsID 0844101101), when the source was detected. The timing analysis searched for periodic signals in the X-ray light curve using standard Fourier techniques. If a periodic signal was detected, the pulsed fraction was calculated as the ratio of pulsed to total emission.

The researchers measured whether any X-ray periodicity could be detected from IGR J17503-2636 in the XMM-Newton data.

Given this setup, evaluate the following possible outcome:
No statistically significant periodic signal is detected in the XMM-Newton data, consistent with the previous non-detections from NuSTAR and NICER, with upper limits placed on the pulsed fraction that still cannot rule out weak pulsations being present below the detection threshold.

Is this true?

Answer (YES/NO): NO